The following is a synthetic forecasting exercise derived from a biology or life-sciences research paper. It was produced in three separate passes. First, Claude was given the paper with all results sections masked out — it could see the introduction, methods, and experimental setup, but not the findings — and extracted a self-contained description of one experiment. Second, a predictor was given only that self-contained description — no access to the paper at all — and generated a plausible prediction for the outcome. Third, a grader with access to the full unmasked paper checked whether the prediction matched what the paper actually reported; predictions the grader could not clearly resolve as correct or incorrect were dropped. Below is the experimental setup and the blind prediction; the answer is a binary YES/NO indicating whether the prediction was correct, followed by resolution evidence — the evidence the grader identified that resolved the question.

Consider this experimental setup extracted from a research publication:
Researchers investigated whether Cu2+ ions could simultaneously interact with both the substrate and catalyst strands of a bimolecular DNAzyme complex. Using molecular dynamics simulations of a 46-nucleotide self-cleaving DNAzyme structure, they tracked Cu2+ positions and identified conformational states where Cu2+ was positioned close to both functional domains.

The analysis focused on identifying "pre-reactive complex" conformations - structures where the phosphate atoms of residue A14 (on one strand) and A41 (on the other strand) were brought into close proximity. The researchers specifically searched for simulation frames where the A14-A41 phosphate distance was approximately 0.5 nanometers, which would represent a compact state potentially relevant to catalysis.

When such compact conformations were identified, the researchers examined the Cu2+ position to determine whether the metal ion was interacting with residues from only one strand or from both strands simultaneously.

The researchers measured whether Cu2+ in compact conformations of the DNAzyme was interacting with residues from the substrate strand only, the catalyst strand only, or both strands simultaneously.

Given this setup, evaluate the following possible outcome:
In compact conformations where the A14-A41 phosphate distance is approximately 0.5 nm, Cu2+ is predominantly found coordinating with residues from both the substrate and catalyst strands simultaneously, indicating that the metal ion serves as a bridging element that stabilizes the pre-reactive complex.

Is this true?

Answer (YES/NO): YES